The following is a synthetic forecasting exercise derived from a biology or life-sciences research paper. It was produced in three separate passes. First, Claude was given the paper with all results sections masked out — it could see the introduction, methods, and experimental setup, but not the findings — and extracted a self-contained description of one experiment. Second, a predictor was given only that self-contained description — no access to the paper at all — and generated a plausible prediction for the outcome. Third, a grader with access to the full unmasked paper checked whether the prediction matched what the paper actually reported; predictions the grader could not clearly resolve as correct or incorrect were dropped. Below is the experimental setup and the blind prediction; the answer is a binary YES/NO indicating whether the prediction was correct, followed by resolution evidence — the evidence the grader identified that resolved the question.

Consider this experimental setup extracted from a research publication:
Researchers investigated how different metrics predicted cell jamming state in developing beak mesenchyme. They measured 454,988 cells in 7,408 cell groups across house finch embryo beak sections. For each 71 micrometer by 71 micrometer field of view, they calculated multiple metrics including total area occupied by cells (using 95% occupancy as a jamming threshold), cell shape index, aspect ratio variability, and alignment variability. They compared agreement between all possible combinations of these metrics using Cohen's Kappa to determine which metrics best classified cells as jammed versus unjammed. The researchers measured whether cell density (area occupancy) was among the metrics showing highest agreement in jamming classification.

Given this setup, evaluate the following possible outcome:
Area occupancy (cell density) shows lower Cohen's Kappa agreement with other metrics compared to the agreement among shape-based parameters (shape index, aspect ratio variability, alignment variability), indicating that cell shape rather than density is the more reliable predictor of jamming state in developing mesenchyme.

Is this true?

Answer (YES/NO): YES